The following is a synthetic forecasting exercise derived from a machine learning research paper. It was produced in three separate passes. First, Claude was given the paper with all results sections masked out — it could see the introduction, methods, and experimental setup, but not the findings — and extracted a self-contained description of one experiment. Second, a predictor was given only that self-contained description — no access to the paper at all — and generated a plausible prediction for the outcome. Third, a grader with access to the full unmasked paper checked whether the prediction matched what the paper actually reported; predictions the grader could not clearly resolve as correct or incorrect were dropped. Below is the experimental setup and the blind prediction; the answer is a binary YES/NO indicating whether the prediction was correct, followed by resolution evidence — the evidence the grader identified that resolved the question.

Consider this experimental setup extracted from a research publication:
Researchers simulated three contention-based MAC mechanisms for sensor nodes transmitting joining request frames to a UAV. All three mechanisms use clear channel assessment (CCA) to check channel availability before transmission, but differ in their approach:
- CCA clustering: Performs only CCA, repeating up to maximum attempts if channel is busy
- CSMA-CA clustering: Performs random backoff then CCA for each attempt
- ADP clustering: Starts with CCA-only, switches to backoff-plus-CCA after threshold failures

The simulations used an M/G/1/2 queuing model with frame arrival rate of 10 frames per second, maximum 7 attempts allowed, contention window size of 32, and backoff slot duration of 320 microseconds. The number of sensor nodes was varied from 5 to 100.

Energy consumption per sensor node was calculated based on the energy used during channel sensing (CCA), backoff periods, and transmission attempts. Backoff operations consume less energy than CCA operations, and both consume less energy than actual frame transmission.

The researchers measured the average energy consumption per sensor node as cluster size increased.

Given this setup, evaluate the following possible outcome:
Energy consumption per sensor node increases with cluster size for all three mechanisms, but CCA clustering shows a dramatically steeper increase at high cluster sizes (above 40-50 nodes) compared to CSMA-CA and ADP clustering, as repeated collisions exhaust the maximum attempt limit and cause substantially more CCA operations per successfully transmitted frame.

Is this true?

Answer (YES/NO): NO